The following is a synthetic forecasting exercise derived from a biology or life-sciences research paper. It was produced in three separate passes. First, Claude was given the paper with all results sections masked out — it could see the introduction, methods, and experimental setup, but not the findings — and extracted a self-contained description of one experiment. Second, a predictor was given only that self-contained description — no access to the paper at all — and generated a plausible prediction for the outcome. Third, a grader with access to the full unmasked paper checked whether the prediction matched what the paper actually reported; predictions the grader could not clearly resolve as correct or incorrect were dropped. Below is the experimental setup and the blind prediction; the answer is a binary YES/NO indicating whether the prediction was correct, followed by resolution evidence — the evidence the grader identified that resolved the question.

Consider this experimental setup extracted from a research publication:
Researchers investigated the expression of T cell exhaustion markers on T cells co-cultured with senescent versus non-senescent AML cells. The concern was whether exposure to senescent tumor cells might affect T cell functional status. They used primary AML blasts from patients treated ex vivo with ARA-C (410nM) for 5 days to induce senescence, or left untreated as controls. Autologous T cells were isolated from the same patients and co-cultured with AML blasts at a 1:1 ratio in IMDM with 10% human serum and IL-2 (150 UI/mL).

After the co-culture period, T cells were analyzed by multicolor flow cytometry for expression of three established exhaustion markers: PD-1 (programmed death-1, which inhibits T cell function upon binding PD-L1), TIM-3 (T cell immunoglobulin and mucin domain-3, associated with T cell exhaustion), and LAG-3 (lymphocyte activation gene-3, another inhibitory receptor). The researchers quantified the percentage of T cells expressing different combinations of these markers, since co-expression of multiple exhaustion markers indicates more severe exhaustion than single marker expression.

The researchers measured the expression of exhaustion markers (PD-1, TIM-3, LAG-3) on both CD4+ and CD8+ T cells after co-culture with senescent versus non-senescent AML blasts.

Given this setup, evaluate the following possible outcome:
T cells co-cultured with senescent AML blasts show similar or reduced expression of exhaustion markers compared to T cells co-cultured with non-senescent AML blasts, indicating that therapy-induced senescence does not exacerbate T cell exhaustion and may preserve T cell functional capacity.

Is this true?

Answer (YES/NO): YES